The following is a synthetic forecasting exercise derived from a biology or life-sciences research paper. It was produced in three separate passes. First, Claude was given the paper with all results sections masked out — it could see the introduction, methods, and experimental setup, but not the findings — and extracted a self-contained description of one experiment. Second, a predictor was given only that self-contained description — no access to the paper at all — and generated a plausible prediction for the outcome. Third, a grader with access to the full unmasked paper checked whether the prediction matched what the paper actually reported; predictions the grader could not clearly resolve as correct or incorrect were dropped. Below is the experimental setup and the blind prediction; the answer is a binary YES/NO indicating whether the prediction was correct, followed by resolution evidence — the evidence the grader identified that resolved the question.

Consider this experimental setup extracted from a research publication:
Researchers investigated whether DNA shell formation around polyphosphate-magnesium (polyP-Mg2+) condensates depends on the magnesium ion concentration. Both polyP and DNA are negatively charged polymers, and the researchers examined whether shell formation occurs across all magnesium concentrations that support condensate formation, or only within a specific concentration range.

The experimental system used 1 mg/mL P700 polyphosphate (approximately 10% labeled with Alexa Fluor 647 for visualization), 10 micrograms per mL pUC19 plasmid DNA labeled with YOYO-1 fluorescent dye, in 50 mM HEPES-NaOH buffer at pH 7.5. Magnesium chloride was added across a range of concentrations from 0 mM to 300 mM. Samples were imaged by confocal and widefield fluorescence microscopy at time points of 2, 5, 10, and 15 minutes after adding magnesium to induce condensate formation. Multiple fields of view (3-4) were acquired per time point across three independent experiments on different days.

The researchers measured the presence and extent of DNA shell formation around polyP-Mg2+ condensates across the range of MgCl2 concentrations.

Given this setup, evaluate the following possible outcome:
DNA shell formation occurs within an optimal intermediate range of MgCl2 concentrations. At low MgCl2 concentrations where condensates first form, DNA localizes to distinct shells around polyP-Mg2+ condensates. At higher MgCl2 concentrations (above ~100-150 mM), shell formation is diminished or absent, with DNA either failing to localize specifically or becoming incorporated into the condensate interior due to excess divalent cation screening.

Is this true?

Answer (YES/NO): NO